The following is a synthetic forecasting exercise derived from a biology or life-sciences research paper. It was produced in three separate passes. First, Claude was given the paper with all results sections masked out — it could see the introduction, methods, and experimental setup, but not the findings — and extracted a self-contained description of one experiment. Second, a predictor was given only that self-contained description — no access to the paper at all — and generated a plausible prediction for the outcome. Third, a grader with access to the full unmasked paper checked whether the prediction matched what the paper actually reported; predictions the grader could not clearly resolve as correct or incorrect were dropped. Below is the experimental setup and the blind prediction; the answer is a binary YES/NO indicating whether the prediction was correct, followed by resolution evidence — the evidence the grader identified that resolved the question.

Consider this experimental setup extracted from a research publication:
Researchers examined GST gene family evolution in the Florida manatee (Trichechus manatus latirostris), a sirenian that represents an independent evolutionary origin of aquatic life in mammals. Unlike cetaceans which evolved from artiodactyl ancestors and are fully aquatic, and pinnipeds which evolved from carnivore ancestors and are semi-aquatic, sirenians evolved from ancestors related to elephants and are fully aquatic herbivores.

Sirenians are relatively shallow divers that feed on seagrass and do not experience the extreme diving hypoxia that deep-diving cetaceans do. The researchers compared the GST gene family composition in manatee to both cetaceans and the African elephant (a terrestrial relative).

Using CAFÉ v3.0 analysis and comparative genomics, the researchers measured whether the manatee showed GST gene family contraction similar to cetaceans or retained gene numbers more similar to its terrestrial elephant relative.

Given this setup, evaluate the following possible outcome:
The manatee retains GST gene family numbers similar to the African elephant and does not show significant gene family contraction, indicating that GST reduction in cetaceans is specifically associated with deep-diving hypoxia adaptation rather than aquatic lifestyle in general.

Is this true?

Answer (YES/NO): YES